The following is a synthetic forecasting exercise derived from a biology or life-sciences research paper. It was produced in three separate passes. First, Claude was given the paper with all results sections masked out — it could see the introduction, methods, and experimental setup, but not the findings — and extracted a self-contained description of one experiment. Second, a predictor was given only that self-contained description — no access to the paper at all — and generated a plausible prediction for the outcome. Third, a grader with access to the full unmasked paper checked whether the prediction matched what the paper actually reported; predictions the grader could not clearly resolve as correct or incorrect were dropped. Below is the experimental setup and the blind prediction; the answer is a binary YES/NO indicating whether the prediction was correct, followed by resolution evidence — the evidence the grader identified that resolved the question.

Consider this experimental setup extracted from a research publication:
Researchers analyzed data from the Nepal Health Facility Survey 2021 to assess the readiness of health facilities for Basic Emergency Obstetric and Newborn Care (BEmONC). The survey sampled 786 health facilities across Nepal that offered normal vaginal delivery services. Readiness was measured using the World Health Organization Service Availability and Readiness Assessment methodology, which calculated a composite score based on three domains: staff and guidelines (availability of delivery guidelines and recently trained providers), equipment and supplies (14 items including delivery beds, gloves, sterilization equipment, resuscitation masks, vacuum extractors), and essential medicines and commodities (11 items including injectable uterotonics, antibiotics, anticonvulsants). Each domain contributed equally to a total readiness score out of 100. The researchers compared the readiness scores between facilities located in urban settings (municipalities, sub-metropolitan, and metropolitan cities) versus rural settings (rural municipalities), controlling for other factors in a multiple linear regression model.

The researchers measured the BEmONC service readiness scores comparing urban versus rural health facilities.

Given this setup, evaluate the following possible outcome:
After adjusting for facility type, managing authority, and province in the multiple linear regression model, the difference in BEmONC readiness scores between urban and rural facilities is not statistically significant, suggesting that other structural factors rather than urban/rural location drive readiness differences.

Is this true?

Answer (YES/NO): NO